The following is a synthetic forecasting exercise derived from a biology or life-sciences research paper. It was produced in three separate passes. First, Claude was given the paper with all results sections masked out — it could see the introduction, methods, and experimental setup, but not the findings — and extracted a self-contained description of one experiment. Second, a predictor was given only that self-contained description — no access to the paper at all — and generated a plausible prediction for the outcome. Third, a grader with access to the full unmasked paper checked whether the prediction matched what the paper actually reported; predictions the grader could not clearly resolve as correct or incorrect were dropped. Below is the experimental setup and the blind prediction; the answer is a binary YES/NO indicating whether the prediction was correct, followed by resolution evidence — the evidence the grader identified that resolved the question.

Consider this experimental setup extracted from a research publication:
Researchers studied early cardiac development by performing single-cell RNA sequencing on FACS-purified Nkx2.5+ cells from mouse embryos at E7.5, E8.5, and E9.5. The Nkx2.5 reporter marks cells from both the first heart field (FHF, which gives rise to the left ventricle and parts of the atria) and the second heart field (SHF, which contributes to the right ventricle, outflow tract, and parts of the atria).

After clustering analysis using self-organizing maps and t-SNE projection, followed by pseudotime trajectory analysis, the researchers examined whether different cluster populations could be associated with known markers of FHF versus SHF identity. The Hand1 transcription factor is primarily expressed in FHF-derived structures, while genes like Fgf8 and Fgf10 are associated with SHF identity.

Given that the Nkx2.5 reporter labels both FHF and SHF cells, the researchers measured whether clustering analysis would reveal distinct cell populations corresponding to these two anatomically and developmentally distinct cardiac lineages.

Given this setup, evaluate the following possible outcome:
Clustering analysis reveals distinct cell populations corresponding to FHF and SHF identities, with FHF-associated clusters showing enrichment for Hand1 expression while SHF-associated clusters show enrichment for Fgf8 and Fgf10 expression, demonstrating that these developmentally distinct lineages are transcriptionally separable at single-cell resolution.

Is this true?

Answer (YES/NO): NO